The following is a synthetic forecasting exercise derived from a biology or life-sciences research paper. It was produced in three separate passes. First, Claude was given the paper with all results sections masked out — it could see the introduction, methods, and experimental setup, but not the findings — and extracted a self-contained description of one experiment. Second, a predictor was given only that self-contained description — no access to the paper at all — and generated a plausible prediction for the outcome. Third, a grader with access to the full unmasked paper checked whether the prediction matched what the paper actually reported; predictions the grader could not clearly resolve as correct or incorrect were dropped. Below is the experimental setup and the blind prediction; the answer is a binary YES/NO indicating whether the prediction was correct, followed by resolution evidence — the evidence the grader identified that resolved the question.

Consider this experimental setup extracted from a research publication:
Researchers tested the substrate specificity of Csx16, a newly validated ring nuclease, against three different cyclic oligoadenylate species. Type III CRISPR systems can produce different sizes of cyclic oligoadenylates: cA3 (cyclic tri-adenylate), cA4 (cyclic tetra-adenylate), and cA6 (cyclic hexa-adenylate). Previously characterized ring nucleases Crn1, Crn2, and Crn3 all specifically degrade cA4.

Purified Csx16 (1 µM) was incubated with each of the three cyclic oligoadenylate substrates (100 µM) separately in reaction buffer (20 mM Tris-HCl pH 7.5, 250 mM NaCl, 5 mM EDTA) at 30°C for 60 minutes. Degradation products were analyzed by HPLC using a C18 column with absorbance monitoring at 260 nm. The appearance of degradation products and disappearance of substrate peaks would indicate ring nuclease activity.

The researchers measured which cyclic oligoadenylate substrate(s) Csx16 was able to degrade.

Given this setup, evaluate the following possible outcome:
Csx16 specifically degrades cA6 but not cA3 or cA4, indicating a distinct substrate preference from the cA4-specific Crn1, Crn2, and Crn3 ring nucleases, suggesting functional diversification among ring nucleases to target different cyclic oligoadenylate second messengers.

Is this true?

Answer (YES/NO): NO